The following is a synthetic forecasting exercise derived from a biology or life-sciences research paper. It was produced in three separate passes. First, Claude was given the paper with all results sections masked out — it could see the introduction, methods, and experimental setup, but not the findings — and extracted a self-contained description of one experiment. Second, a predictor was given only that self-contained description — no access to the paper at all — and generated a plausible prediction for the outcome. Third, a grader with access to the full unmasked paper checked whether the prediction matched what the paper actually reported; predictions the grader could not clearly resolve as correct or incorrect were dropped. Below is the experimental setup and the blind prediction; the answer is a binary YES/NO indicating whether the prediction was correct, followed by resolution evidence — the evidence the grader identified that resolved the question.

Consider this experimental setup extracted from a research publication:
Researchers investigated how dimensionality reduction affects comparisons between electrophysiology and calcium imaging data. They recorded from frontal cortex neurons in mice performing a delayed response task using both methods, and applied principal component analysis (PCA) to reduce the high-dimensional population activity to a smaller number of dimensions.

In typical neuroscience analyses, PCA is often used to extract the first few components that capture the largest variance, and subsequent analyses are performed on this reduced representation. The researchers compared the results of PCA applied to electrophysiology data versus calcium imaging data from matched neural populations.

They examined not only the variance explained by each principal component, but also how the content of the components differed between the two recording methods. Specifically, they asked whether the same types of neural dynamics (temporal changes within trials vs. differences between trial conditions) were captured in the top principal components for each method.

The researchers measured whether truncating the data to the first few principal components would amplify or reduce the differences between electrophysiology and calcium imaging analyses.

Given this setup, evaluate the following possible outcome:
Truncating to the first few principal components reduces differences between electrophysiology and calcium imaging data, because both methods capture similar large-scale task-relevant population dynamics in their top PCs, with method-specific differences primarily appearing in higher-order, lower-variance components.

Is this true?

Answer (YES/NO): NO